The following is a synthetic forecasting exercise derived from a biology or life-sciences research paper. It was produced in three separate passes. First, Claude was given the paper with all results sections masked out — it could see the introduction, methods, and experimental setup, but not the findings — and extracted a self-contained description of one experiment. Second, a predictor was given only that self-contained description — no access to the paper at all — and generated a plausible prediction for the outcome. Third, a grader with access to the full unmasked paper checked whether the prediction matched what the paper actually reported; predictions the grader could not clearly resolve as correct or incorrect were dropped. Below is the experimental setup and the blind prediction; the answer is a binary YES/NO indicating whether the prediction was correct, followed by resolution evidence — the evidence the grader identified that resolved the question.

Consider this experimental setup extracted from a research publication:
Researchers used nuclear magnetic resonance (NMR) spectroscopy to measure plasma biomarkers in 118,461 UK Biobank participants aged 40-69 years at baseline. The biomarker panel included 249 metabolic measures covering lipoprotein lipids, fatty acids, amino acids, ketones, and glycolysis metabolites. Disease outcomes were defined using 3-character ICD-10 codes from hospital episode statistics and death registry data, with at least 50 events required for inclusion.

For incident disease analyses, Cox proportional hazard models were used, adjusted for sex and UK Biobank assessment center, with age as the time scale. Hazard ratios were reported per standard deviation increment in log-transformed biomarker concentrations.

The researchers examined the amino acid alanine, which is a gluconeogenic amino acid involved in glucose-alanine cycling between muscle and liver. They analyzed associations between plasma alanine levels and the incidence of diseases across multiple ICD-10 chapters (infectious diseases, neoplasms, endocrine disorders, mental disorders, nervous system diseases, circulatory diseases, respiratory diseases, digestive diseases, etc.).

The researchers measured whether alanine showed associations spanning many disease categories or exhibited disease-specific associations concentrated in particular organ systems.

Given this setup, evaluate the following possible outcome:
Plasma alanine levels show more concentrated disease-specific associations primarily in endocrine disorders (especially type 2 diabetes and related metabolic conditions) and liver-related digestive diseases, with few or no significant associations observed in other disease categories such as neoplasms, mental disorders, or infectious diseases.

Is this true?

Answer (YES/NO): NO